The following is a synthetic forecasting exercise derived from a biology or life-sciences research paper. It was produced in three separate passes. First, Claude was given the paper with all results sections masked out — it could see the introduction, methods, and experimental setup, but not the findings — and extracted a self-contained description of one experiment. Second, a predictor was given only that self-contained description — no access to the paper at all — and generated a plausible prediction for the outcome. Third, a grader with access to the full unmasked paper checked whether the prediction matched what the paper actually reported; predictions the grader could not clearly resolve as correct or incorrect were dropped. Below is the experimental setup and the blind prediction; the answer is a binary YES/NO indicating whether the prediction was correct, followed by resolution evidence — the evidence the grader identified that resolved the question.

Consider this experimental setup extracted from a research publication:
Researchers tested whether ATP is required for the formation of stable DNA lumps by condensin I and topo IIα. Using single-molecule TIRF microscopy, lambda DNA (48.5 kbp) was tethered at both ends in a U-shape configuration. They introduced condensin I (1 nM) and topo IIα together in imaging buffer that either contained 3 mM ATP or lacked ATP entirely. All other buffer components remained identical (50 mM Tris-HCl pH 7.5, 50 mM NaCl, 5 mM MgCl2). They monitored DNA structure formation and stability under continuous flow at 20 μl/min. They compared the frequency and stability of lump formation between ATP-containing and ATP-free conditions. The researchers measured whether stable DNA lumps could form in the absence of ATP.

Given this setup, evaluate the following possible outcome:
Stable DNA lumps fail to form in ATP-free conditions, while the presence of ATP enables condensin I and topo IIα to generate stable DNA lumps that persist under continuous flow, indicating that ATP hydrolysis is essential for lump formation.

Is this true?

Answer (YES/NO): YES